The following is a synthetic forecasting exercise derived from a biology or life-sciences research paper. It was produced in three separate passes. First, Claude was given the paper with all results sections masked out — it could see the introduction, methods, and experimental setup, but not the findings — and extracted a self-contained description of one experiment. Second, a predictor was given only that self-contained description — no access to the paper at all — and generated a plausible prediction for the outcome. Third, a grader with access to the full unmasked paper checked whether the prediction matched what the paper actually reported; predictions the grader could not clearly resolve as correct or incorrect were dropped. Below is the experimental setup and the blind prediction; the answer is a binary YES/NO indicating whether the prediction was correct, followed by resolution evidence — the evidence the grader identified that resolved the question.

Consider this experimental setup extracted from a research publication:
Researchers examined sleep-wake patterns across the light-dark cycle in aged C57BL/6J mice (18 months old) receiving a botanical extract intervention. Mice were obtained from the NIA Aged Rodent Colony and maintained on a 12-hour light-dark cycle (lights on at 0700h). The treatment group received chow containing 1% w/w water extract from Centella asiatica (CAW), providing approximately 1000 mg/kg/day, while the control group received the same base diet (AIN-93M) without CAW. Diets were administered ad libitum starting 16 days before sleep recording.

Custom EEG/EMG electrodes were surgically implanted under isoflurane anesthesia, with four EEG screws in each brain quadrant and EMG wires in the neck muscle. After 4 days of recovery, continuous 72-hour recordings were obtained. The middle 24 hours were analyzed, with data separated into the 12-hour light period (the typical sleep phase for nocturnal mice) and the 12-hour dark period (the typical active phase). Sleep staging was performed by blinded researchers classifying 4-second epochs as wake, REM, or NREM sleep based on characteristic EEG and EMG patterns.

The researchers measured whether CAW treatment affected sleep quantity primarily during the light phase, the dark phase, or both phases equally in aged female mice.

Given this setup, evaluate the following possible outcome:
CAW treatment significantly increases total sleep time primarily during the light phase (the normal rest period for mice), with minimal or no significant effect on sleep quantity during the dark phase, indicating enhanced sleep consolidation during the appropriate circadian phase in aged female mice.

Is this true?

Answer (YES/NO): NO